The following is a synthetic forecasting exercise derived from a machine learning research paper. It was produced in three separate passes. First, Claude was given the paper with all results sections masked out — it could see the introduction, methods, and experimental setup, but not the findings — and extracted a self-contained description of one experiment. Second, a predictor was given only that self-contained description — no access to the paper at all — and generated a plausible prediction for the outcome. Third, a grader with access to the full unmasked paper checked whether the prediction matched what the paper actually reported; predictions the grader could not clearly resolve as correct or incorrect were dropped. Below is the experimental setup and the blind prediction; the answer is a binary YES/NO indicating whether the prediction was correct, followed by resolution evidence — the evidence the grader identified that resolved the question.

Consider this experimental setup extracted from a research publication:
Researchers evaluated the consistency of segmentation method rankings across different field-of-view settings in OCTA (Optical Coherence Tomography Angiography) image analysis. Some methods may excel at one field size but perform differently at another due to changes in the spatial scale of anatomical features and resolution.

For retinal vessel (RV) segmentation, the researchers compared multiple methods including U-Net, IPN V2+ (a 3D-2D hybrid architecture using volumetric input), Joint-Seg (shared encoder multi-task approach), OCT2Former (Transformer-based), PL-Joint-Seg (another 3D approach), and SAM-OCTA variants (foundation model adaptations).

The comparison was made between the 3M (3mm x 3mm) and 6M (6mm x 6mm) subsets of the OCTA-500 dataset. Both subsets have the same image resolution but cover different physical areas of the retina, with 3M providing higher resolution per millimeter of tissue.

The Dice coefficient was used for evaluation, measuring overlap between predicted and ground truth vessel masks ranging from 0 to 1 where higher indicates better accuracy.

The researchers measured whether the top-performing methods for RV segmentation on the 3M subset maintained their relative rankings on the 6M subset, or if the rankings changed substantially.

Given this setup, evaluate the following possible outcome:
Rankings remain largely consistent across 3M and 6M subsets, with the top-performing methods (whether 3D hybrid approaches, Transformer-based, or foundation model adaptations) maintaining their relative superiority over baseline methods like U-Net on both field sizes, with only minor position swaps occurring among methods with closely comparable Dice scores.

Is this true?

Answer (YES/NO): NO